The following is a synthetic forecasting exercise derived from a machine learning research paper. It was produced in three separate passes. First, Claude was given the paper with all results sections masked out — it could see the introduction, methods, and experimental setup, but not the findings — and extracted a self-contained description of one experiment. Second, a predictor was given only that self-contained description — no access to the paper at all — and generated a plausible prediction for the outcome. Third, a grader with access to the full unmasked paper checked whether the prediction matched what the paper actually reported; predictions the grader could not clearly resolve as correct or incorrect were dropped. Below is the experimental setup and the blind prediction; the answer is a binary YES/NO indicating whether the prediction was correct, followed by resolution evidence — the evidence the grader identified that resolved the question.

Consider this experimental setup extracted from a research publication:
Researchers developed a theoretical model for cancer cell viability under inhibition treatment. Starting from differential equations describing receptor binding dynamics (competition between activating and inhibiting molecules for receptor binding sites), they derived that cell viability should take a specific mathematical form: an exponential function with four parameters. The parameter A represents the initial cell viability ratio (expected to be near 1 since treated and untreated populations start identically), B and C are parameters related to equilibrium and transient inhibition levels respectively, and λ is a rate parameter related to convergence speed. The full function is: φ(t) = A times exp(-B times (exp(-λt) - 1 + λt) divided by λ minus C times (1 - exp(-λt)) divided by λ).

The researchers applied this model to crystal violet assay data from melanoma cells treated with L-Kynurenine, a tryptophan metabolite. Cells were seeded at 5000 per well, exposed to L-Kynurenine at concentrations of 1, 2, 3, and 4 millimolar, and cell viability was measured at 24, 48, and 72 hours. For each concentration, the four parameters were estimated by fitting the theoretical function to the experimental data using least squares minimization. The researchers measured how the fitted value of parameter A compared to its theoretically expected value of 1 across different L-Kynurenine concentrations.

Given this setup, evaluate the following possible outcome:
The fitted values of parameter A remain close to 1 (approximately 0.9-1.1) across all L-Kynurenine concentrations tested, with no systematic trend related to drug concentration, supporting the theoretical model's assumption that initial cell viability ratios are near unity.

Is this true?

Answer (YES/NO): NO